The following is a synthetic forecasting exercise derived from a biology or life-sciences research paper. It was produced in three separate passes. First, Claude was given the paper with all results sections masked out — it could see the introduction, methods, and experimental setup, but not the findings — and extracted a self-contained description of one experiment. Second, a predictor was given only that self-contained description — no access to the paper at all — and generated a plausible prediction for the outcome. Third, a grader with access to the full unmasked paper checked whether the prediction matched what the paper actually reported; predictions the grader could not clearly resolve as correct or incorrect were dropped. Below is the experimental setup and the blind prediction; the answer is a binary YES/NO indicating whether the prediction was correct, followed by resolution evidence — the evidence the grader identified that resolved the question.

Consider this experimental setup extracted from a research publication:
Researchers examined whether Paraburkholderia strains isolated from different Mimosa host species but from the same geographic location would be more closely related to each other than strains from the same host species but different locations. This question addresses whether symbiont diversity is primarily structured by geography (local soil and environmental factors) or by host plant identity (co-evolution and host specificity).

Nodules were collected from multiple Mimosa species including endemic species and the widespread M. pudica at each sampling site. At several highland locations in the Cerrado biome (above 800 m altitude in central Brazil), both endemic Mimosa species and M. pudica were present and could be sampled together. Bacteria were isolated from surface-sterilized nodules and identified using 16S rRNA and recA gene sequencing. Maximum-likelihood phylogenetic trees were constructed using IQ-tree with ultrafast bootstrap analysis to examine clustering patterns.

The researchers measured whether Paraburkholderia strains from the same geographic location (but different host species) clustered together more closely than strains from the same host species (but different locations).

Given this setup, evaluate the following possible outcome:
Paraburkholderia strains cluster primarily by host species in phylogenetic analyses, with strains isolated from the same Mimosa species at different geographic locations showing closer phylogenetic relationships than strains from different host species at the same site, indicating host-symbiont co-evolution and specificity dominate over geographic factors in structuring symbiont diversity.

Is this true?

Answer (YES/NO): NO